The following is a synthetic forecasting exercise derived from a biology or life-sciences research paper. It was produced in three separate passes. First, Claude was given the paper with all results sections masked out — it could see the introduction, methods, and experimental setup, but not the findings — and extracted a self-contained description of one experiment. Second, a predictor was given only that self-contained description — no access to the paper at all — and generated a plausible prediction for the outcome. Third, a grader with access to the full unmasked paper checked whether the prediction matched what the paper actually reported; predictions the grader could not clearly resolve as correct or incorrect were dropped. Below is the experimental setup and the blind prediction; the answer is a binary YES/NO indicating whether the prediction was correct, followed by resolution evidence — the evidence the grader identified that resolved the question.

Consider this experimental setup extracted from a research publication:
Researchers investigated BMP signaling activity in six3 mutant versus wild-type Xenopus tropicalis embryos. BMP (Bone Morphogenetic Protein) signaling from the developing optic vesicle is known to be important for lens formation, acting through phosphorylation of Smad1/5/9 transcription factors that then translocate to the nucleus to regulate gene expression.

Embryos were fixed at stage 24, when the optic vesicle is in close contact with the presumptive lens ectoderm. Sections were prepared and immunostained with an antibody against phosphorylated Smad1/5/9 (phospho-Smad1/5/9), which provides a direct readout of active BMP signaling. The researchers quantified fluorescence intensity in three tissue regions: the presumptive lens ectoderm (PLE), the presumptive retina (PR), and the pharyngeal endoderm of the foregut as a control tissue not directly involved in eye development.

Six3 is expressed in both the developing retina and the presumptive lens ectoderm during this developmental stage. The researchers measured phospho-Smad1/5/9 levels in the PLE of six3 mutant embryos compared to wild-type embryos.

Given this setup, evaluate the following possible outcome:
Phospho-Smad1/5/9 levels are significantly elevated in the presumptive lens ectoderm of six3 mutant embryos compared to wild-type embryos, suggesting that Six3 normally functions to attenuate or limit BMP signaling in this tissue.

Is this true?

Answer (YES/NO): NO